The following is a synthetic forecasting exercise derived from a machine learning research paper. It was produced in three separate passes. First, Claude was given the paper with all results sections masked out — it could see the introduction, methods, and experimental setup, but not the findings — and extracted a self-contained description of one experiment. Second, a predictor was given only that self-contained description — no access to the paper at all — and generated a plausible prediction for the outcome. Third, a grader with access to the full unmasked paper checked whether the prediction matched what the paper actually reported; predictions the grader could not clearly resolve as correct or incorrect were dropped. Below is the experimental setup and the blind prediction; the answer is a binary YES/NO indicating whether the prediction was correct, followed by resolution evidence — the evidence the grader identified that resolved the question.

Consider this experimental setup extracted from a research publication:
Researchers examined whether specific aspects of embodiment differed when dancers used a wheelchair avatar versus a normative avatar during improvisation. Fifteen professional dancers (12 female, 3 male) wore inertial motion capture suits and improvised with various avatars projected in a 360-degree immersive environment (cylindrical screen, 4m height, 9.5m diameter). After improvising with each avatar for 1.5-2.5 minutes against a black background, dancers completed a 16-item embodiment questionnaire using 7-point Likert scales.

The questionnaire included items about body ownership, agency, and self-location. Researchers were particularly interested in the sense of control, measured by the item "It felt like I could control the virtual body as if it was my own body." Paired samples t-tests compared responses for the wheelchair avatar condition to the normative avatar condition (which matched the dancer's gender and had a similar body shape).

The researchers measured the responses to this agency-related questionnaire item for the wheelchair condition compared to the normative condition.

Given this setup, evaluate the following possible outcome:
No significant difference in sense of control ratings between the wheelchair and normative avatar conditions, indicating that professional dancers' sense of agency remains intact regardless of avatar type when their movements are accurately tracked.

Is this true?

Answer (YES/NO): NO